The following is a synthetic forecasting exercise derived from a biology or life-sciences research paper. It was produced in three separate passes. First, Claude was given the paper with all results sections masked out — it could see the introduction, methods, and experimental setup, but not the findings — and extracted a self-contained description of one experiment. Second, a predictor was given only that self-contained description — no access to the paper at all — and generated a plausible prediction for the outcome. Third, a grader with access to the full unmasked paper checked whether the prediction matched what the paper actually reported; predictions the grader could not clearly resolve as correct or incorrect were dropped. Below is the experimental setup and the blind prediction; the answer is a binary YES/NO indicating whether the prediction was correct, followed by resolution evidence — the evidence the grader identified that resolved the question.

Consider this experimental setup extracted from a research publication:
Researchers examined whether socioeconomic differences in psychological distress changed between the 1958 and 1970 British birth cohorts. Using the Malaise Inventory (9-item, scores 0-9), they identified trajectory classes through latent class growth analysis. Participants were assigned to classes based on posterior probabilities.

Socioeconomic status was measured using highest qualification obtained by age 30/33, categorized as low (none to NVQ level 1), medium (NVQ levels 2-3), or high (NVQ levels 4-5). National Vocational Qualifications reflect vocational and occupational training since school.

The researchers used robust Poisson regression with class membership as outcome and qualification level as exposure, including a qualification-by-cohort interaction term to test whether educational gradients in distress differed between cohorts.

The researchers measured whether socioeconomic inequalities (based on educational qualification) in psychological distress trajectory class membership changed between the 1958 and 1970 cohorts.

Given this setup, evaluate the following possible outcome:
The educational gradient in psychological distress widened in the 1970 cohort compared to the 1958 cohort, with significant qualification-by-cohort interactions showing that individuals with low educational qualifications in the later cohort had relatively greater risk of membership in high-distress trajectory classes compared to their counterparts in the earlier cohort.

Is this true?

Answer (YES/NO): NO